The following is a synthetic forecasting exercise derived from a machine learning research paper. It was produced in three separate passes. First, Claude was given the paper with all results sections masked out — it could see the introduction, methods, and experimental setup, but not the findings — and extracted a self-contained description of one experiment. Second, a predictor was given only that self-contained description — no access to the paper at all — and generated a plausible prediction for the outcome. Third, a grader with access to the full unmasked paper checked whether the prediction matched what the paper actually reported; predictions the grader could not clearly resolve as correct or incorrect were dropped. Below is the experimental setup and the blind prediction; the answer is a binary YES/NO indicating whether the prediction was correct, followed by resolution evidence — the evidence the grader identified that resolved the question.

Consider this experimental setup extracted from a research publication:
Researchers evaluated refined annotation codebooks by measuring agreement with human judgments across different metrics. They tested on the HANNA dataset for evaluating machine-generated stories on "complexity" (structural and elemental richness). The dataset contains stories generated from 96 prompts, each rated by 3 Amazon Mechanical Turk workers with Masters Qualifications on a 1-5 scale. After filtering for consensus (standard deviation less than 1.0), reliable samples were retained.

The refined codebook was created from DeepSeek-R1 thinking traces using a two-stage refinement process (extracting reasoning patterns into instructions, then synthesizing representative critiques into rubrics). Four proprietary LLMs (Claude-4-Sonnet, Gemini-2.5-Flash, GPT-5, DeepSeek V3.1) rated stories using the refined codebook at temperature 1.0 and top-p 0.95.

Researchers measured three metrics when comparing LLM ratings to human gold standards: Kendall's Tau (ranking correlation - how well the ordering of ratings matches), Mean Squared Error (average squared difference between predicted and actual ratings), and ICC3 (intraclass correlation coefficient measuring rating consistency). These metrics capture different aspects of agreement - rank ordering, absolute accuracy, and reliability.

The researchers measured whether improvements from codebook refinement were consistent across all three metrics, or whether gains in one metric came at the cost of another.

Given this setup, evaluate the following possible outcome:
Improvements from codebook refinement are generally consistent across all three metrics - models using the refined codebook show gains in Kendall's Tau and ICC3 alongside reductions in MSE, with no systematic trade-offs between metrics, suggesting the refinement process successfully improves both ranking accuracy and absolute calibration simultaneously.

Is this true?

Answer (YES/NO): YES